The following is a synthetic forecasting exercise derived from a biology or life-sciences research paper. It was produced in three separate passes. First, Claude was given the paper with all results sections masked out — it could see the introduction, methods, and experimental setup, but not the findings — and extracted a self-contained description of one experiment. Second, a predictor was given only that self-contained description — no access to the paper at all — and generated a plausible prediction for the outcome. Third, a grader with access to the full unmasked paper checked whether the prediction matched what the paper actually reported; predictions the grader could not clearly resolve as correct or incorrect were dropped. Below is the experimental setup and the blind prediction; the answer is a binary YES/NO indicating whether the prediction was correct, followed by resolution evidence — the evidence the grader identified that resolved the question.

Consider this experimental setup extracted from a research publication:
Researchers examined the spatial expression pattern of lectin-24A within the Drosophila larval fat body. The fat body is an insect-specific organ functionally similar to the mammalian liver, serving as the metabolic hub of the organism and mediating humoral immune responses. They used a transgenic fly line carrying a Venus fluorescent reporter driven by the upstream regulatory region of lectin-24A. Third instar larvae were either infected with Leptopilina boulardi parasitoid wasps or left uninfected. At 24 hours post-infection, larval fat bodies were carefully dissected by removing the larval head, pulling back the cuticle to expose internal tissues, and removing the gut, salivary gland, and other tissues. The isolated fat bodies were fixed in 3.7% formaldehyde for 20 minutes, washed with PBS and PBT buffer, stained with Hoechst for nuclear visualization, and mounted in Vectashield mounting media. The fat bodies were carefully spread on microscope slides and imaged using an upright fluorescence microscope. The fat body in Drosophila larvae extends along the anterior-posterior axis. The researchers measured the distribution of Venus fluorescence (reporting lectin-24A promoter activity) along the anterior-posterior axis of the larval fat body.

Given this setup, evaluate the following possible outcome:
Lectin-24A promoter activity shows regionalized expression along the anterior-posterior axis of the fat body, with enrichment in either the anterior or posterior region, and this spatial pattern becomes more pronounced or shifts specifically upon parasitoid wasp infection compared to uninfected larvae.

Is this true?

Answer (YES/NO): YES